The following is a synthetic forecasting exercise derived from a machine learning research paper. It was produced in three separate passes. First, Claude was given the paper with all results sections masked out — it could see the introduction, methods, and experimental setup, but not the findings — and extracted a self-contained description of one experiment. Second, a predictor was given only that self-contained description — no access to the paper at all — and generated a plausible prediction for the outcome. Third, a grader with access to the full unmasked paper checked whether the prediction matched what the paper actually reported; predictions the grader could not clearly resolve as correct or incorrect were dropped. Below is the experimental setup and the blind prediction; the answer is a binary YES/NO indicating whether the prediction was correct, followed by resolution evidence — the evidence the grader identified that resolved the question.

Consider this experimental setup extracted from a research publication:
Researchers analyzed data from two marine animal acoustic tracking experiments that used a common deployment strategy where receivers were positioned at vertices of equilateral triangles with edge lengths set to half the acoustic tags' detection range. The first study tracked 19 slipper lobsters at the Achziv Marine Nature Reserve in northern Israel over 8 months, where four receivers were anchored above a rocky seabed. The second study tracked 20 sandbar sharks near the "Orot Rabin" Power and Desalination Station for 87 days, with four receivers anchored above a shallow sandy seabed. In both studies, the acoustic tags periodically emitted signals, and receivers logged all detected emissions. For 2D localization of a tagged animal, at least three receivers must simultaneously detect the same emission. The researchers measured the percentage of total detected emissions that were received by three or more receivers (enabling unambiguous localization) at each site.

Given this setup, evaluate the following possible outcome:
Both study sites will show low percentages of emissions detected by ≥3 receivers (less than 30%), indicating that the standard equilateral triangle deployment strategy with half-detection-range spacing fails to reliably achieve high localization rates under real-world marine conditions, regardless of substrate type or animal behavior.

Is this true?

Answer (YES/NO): YES